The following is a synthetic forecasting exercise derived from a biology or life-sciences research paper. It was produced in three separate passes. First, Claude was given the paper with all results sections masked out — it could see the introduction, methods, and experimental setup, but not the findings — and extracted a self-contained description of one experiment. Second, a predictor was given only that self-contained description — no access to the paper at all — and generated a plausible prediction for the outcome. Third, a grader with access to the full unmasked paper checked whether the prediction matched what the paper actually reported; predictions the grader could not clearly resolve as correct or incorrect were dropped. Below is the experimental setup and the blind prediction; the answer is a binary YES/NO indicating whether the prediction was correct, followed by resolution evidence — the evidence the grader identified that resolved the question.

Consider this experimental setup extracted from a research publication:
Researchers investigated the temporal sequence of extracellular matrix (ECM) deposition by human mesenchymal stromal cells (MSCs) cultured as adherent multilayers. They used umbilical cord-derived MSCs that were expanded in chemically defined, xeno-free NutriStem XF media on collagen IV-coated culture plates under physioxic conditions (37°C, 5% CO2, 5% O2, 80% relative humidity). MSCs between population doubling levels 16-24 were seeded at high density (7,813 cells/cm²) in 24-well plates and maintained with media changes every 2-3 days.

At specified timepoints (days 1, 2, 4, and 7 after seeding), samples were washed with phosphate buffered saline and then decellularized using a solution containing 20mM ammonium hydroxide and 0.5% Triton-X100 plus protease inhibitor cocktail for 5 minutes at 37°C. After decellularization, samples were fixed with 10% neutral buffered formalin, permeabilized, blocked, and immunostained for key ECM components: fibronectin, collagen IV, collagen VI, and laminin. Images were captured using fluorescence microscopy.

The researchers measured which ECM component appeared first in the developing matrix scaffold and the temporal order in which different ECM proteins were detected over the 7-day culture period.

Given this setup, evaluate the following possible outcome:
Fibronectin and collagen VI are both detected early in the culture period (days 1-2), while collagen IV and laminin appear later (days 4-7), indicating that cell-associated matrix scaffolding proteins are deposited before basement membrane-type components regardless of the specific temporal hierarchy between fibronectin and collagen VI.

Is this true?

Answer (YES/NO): NO